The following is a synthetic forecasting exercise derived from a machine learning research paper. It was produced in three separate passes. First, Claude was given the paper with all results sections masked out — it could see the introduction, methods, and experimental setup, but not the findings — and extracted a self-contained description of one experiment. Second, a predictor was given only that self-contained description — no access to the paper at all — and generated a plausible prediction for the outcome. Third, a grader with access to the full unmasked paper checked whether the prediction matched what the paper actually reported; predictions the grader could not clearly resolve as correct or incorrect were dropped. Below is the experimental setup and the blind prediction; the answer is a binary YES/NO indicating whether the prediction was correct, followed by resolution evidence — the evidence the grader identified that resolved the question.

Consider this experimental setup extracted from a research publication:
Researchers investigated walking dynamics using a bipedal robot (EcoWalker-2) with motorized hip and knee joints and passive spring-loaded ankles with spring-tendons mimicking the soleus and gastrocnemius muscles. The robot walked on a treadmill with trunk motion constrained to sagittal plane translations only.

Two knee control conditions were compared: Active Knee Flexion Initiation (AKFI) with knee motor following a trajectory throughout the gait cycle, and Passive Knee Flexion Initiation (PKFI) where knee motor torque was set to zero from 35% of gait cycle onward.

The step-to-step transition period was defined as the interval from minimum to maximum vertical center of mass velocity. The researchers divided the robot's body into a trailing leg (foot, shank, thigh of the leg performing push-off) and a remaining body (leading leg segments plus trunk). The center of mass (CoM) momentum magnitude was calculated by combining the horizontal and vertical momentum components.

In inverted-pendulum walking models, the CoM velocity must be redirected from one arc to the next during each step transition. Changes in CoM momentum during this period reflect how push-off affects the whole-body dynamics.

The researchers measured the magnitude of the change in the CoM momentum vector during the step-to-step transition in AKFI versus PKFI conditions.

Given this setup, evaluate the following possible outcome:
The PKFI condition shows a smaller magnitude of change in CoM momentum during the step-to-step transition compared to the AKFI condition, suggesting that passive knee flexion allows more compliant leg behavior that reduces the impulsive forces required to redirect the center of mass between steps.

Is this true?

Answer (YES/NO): NO